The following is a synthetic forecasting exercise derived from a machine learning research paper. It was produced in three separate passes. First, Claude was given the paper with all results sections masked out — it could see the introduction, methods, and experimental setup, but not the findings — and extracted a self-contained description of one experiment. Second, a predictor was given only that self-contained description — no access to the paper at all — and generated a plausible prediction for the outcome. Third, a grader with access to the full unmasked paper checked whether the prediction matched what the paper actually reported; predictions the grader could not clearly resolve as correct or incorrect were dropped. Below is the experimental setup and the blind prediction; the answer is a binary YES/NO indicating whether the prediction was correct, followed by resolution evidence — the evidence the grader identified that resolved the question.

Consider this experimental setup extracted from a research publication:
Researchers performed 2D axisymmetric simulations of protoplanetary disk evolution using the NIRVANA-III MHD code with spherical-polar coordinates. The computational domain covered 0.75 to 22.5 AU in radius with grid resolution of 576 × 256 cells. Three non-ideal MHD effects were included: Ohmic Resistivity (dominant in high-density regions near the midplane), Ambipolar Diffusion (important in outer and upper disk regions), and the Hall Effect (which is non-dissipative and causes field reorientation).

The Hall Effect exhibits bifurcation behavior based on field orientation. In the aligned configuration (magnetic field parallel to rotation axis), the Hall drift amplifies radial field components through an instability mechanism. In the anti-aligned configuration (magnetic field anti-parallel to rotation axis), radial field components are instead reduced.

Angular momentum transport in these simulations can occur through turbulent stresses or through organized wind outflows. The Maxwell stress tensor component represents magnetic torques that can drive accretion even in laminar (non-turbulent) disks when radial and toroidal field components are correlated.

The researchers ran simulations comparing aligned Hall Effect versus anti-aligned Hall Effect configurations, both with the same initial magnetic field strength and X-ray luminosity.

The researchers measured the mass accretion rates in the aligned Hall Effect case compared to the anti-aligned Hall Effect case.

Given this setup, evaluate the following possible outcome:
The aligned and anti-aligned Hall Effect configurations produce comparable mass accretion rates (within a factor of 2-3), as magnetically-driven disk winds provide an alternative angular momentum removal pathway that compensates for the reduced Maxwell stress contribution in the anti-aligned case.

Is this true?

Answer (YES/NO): NO